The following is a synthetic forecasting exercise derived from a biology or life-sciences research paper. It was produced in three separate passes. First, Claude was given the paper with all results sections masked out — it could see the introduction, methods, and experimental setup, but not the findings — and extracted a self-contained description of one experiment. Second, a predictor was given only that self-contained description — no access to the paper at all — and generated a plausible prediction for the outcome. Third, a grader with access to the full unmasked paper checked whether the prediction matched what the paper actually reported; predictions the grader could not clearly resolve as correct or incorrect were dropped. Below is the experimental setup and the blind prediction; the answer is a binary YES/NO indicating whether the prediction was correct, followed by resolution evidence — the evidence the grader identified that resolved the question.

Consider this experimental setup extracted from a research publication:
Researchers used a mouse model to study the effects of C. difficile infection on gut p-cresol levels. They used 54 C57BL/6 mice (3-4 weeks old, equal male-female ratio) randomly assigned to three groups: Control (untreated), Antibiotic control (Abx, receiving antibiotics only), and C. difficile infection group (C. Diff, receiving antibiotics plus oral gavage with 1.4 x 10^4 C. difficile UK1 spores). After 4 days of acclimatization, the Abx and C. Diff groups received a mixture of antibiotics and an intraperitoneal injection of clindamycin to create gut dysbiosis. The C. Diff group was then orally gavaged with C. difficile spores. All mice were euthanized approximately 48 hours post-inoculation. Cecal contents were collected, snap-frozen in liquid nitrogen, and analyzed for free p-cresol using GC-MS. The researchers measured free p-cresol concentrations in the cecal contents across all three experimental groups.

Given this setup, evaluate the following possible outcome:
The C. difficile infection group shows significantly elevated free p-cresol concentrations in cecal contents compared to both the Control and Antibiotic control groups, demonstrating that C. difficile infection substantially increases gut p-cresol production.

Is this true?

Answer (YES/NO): NO